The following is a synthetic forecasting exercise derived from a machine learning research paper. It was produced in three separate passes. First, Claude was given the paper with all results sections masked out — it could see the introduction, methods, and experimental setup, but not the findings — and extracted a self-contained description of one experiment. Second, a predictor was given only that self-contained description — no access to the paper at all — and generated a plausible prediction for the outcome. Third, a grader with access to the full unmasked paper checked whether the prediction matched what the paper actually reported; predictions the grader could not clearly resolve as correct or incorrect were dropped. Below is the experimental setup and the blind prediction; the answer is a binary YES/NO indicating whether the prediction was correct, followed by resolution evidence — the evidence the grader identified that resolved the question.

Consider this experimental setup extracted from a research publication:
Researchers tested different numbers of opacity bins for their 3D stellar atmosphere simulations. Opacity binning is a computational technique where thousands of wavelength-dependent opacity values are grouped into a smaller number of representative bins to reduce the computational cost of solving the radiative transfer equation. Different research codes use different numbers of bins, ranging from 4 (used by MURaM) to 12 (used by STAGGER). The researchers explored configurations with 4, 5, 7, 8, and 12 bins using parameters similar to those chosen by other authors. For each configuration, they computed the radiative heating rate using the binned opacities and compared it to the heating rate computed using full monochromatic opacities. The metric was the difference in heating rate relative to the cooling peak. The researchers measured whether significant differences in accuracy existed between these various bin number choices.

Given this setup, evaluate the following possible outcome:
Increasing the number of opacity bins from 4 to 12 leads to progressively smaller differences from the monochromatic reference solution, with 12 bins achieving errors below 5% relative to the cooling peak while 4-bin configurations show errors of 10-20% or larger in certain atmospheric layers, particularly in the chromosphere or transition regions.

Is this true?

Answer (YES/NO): NO